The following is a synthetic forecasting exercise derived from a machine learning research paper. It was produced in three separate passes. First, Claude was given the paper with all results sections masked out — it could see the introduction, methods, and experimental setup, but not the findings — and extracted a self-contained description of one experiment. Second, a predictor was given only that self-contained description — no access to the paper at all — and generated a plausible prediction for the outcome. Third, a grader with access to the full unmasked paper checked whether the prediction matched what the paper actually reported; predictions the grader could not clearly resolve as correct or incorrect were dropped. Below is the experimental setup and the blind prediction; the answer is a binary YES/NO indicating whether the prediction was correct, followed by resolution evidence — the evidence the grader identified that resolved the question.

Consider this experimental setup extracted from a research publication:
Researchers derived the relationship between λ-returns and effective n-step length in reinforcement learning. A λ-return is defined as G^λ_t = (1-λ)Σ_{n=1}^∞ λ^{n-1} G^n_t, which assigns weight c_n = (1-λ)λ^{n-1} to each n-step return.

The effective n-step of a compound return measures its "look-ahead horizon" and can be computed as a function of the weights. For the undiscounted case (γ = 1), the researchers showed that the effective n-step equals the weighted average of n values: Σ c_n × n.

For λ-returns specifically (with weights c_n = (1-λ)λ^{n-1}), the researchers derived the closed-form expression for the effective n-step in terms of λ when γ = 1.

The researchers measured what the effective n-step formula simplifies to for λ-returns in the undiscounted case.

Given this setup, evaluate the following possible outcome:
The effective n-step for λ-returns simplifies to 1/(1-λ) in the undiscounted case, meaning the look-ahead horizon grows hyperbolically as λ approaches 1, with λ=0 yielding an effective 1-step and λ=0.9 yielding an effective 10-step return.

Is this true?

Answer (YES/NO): YES